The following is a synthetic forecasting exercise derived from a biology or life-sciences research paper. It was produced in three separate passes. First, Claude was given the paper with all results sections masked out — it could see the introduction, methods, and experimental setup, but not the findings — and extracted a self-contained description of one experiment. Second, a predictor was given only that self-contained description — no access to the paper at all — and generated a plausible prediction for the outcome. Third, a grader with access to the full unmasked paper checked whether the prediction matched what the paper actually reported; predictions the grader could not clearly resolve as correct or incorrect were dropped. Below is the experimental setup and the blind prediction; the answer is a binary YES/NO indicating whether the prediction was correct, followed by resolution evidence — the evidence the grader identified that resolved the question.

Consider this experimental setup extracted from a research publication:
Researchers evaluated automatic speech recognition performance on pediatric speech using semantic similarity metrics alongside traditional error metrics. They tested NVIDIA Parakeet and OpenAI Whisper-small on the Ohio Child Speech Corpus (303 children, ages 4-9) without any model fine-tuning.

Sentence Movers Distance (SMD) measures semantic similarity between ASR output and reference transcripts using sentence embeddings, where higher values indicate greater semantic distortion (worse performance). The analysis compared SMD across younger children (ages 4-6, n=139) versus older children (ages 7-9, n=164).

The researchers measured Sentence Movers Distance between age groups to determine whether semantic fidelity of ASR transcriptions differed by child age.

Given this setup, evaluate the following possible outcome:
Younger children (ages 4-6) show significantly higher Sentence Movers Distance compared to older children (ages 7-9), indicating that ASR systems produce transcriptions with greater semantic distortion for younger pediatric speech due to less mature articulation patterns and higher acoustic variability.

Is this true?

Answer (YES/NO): YES